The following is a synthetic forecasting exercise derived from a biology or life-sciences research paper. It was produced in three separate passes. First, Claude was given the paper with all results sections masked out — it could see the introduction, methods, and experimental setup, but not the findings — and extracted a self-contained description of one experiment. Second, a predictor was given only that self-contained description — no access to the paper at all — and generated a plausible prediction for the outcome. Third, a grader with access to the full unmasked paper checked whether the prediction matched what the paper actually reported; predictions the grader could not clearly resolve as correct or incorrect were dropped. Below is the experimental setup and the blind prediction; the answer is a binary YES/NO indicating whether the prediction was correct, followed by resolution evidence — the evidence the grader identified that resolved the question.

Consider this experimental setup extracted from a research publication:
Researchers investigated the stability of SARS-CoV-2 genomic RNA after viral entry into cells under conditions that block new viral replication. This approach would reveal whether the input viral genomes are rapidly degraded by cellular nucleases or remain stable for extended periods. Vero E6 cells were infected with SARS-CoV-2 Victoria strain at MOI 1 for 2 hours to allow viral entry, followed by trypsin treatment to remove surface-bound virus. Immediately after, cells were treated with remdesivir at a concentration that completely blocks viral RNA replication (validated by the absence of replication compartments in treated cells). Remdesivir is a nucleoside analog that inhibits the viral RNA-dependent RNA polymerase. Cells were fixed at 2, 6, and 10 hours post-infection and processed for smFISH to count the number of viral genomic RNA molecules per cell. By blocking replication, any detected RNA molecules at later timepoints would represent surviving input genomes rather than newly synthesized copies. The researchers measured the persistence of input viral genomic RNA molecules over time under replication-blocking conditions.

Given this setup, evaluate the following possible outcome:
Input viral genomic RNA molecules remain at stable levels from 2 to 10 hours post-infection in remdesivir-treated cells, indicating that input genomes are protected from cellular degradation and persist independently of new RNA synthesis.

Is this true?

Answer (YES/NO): YES